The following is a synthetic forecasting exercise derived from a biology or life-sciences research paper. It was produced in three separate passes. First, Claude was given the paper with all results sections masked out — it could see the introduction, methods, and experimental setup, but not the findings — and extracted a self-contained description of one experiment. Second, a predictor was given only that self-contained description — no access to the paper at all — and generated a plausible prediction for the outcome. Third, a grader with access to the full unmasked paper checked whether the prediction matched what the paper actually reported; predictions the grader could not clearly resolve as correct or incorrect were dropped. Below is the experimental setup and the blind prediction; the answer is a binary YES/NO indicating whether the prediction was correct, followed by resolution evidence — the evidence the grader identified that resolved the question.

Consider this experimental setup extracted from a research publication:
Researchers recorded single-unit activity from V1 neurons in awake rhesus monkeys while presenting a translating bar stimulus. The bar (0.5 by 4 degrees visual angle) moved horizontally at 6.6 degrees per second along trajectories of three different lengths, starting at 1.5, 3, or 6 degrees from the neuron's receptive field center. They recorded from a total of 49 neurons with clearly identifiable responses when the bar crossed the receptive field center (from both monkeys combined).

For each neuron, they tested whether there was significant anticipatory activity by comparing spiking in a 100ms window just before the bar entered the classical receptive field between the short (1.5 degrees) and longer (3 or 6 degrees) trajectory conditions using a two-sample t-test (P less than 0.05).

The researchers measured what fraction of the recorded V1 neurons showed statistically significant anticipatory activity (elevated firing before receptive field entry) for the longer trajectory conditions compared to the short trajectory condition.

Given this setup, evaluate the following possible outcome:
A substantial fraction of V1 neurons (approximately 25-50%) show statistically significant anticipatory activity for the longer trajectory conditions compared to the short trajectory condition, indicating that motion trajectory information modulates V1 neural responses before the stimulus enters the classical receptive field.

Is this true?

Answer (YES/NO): NO